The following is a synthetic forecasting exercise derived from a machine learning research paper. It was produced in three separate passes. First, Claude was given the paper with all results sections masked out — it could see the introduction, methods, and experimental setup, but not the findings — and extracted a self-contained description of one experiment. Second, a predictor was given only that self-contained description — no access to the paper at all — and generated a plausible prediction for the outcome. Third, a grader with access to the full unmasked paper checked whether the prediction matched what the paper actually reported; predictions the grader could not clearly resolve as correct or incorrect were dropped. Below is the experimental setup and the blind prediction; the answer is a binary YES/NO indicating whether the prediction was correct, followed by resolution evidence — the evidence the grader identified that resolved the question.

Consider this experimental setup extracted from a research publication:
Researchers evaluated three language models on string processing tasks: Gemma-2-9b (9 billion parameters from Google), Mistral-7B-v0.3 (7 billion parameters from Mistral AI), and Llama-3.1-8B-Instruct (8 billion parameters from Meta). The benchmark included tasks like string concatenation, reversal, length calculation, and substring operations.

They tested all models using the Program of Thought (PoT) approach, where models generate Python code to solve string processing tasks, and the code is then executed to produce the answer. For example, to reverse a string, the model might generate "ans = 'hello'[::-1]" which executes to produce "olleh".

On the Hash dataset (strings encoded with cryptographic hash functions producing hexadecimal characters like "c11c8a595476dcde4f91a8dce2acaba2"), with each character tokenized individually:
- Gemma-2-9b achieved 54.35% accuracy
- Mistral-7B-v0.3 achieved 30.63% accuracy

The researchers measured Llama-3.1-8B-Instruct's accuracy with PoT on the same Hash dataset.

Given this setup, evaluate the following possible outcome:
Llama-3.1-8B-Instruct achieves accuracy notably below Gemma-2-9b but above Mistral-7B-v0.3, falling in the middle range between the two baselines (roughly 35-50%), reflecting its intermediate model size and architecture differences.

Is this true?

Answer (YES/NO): YES